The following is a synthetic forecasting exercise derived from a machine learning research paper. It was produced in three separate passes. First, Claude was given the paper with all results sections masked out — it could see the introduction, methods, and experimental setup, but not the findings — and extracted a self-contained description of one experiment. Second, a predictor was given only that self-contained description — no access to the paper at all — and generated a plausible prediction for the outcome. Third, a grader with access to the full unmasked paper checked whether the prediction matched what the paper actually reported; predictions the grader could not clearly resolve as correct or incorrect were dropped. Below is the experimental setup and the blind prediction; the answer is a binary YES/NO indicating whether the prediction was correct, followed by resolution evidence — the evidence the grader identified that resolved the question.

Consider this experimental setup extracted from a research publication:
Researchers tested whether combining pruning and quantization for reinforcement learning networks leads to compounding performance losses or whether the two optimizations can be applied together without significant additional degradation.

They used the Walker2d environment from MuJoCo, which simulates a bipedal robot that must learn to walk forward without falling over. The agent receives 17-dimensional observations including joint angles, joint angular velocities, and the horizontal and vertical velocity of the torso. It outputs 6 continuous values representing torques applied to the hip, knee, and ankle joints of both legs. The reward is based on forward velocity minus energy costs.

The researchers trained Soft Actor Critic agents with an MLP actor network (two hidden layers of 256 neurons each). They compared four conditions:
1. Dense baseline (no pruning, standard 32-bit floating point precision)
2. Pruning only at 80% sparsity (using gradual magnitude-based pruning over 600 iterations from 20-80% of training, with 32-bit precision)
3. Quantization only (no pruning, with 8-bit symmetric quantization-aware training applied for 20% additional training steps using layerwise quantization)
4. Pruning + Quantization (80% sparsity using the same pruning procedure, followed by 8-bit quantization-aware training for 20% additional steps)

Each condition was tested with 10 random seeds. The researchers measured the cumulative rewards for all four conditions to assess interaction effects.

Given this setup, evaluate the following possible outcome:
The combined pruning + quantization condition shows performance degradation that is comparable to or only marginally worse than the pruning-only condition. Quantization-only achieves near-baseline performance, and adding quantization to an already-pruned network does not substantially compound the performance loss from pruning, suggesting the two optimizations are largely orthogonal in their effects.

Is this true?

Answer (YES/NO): NO